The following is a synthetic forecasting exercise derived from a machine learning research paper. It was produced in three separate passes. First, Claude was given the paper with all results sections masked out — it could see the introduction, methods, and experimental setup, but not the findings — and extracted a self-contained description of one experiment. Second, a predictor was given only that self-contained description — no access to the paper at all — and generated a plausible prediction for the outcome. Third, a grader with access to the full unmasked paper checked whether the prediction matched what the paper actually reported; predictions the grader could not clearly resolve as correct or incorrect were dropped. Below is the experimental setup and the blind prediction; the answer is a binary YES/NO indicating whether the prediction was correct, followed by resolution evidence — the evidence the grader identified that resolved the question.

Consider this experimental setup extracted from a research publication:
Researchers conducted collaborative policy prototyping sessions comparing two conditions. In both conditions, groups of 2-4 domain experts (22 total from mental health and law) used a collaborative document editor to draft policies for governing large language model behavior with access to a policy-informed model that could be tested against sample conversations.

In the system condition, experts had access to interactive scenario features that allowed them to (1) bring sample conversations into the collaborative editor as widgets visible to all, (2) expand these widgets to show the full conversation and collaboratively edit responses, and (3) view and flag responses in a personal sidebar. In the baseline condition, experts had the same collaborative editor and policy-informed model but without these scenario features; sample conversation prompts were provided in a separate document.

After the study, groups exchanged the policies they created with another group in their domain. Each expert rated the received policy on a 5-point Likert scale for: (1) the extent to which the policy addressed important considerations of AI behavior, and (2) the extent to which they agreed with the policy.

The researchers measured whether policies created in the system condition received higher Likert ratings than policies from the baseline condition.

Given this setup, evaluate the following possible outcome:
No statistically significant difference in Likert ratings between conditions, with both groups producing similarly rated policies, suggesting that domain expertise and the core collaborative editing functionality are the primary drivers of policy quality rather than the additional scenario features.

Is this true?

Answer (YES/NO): YES